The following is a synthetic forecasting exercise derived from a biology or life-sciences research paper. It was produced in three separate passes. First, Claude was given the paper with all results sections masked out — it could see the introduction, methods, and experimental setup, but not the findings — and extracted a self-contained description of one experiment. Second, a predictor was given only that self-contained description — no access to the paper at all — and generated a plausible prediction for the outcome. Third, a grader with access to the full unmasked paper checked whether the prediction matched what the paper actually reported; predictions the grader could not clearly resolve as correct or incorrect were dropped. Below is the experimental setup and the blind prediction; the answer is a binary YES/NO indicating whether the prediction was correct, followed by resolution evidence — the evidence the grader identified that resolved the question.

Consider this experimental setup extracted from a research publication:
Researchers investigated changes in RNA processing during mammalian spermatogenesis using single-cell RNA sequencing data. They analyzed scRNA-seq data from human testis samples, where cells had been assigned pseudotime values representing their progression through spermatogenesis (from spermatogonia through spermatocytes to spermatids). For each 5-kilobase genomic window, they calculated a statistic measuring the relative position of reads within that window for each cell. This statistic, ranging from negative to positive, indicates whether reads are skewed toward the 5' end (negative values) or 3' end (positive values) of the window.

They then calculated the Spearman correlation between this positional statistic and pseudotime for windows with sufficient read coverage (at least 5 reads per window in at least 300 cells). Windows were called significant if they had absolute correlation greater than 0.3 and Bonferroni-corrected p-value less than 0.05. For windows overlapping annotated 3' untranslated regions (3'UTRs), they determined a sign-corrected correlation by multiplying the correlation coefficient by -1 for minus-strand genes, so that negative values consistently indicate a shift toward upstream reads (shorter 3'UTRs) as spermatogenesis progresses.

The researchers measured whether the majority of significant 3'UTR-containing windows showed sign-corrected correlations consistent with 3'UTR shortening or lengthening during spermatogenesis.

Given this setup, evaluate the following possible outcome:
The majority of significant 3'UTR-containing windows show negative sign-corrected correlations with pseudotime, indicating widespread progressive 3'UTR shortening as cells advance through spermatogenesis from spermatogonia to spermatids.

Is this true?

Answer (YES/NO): YES